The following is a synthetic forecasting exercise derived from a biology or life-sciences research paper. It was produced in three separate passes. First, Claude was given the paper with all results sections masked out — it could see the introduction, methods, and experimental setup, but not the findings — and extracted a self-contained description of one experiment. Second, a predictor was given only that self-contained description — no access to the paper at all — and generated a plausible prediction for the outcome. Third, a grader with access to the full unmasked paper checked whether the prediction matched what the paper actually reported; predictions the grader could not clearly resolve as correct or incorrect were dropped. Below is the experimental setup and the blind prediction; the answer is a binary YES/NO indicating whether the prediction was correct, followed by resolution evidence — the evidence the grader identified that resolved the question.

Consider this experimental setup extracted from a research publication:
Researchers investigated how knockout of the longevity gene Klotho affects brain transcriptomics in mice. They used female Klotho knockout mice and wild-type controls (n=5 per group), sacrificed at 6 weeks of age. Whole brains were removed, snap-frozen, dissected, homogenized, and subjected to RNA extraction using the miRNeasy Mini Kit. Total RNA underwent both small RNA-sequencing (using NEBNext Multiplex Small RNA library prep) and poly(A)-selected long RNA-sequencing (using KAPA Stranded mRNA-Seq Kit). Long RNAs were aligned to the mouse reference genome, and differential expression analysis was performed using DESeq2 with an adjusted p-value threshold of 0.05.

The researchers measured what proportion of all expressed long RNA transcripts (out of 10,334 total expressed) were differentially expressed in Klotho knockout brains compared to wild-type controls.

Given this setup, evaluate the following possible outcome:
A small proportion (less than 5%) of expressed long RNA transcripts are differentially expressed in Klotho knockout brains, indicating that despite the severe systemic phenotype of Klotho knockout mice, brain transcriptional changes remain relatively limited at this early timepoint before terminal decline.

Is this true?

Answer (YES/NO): NO